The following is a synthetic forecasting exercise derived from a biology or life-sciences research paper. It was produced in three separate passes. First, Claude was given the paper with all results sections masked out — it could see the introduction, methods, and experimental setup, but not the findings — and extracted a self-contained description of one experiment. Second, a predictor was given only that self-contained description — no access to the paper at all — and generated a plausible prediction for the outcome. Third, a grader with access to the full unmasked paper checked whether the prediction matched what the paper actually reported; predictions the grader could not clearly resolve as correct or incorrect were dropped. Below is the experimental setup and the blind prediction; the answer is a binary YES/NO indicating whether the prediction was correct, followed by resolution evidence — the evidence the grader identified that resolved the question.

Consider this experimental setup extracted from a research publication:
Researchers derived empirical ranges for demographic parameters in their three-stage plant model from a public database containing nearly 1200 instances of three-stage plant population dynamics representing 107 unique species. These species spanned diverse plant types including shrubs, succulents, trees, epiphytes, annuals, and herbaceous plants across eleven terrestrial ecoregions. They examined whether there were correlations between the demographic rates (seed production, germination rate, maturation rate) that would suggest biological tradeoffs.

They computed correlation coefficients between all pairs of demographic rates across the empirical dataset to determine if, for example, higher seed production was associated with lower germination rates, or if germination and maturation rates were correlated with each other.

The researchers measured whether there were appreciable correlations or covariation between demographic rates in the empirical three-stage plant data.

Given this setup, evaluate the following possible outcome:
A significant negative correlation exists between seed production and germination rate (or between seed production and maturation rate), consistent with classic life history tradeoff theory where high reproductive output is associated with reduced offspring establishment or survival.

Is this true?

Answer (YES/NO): NO